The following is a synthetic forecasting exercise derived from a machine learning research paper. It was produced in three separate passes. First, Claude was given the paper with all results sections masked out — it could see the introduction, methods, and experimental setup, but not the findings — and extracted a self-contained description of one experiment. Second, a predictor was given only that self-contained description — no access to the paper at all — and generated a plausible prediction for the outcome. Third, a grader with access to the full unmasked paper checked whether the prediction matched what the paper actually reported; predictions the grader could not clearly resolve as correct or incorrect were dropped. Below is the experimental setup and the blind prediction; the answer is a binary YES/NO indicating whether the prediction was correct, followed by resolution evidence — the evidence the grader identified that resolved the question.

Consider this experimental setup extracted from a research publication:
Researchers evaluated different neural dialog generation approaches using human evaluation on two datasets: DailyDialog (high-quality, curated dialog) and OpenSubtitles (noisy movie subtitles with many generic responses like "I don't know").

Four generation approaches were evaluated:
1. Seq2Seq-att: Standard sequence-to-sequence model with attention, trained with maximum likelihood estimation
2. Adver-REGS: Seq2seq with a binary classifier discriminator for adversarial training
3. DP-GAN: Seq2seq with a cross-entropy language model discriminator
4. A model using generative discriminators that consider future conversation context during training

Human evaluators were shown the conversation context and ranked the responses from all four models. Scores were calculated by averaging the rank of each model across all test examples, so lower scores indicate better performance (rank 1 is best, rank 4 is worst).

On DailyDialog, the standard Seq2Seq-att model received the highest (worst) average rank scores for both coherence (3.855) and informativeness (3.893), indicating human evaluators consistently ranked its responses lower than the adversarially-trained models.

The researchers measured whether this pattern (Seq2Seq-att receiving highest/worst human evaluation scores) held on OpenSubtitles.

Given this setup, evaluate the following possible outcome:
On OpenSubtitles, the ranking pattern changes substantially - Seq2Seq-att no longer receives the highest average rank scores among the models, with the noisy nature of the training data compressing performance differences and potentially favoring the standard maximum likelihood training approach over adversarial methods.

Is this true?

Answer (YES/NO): YES